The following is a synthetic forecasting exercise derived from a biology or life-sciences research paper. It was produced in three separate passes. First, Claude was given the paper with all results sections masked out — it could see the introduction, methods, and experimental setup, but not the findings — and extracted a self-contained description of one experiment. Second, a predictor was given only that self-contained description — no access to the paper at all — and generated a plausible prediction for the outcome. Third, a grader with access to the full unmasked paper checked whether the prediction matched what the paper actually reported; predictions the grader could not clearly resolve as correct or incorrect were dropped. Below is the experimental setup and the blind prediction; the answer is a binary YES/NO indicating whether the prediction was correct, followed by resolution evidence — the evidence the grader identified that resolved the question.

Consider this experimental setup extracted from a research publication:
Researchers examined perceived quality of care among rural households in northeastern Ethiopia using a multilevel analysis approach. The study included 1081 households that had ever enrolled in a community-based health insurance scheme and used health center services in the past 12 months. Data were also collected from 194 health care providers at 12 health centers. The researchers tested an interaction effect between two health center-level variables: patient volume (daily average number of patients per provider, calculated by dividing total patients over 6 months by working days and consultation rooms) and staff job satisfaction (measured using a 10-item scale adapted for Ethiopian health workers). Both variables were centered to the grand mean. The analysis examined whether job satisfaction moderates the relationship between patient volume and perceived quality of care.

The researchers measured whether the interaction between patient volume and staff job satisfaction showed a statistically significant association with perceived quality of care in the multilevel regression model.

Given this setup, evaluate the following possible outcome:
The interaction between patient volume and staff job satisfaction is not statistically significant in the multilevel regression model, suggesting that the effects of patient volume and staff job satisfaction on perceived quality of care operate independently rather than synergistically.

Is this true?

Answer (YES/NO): NO